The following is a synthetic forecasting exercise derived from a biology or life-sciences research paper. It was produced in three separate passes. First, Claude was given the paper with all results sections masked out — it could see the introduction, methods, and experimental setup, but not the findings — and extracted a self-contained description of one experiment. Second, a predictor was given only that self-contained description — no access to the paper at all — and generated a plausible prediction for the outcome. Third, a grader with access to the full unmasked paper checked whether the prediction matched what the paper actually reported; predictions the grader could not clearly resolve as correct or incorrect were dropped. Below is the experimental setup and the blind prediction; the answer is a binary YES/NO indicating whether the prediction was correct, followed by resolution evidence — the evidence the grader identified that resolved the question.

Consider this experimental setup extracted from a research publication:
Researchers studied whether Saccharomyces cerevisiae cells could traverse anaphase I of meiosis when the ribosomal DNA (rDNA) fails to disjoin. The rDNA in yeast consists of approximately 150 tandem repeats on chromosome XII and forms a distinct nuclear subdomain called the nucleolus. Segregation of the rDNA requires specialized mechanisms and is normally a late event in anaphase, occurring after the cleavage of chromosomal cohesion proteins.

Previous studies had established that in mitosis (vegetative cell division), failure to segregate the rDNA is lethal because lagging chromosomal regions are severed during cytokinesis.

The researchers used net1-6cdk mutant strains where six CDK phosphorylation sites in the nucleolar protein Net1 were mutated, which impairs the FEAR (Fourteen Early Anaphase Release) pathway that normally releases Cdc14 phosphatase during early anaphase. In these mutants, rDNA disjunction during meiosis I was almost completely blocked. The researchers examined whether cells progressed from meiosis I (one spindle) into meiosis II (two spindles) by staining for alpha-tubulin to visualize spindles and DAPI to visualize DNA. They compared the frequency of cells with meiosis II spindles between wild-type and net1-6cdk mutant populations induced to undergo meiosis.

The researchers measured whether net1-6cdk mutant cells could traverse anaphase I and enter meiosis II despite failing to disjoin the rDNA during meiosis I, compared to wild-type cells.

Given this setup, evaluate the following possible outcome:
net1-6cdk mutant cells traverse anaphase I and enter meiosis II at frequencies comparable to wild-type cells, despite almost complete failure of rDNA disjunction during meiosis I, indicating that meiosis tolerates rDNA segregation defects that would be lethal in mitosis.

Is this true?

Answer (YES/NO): YES